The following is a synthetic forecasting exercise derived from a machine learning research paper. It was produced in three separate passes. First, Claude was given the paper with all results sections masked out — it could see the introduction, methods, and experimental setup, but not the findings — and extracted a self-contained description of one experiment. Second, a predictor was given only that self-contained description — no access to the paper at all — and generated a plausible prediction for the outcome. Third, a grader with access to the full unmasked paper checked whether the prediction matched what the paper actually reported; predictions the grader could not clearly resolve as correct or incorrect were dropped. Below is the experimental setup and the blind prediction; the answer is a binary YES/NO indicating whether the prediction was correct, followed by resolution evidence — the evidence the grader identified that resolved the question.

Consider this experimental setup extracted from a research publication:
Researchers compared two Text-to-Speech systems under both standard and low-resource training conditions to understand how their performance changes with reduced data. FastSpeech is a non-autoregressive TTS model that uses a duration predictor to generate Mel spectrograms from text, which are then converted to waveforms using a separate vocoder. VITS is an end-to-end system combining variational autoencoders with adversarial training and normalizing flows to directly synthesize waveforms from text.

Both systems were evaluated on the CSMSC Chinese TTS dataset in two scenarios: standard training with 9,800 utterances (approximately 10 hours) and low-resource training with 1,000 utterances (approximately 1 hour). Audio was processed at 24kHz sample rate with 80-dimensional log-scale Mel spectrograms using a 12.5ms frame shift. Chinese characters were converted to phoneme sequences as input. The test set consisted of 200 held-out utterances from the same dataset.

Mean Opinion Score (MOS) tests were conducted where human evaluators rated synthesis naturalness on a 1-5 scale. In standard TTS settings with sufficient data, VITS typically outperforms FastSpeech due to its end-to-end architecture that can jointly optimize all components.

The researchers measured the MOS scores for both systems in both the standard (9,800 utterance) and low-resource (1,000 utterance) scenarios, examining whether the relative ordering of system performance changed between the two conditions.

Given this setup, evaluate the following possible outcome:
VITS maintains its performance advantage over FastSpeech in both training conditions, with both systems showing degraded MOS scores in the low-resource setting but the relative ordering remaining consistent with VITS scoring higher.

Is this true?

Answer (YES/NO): NO